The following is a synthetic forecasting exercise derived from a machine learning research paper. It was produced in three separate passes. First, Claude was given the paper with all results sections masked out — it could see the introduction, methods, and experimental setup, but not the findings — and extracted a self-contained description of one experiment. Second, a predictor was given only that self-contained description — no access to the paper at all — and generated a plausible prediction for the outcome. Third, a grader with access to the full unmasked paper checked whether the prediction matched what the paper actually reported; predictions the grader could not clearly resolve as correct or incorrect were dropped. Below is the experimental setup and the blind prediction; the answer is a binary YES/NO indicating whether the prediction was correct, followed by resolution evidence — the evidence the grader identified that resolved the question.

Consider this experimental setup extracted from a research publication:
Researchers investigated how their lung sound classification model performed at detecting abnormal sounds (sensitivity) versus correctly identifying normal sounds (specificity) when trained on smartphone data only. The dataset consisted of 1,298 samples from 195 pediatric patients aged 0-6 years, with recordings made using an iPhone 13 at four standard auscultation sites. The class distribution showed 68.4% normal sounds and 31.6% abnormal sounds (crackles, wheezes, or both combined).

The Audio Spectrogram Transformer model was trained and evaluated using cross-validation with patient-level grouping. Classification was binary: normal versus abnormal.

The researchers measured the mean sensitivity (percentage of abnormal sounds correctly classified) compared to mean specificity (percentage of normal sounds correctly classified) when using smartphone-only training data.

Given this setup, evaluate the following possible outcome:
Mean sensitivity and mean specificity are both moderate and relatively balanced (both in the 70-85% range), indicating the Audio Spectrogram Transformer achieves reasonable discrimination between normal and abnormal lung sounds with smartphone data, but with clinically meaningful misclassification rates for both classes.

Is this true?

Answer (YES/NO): YES